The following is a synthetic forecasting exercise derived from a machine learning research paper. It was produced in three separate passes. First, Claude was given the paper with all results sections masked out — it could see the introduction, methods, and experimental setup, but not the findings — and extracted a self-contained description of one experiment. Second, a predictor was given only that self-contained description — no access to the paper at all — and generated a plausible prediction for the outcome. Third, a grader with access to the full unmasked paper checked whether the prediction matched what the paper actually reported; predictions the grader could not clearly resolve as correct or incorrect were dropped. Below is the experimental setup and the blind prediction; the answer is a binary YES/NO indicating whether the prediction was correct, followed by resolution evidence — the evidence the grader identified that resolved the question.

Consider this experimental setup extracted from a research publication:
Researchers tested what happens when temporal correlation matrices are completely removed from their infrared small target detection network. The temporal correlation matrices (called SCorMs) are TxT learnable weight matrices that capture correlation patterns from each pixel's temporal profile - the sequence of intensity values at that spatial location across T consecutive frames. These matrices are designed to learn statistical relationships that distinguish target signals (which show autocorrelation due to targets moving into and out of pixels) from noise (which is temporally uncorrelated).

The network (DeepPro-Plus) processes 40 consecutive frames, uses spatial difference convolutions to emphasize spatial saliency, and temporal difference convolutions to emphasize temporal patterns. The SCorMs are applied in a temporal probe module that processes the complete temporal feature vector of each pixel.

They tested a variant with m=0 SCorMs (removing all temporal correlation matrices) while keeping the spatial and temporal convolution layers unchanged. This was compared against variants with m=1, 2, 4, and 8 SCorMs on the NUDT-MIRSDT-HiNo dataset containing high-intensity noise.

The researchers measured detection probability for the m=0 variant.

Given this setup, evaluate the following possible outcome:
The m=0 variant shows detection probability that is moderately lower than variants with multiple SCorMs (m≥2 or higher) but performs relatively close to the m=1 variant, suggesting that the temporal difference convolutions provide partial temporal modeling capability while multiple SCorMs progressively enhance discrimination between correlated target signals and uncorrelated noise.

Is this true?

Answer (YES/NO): NO